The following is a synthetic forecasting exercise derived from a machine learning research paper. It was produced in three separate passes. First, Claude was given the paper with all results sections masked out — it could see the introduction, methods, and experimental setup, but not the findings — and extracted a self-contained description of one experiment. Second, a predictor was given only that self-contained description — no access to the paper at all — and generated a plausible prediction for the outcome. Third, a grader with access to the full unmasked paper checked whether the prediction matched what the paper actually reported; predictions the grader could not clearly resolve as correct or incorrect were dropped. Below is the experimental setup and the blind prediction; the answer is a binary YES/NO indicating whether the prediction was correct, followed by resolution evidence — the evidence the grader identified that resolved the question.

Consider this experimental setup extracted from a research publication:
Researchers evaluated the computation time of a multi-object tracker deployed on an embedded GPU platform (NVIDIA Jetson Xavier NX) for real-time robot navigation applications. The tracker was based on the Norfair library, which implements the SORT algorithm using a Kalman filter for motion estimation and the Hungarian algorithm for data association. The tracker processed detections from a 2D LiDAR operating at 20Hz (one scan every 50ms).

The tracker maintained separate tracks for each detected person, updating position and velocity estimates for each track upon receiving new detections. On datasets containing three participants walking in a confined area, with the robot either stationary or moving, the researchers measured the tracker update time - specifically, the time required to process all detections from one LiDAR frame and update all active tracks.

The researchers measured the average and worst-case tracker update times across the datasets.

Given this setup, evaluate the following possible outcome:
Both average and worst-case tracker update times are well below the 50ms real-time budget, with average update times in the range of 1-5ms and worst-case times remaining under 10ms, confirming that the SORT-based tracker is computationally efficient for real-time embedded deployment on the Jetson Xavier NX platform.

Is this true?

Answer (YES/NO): NO